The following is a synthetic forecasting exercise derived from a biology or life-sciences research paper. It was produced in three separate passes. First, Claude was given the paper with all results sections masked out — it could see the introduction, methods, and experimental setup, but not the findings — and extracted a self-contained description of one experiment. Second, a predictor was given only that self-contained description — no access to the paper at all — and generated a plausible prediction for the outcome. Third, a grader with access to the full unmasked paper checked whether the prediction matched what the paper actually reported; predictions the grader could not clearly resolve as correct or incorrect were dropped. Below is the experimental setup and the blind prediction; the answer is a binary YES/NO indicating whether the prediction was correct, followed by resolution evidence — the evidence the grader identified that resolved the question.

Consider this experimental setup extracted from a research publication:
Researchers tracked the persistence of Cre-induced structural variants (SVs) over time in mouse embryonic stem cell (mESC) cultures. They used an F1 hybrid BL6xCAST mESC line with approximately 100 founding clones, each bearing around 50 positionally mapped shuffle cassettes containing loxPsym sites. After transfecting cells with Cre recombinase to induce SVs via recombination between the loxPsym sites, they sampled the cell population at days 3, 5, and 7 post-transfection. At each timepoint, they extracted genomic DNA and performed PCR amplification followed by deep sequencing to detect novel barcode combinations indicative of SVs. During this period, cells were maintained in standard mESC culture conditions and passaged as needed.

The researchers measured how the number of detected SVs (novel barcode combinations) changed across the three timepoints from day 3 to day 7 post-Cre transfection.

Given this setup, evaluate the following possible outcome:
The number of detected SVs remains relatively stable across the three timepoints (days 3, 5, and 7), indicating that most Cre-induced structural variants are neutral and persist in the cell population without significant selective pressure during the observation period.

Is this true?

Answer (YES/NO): NO